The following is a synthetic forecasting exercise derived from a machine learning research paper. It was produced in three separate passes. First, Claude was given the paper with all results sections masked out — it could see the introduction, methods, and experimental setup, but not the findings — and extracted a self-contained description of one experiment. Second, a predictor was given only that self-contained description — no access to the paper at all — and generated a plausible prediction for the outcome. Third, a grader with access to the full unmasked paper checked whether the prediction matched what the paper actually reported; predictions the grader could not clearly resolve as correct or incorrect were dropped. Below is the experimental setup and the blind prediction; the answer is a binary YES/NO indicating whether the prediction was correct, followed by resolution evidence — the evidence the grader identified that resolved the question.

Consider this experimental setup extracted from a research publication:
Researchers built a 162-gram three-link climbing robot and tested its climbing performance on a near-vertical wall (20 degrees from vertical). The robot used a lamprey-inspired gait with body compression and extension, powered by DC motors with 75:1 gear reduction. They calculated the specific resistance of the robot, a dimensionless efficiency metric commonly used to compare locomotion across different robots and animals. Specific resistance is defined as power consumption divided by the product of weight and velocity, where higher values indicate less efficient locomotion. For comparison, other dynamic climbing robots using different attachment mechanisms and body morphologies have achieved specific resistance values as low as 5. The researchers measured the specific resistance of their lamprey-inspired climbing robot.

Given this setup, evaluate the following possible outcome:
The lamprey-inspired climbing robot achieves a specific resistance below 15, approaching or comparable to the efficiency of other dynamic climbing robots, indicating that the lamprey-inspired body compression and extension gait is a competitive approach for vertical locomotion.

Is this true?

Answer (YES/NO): YES